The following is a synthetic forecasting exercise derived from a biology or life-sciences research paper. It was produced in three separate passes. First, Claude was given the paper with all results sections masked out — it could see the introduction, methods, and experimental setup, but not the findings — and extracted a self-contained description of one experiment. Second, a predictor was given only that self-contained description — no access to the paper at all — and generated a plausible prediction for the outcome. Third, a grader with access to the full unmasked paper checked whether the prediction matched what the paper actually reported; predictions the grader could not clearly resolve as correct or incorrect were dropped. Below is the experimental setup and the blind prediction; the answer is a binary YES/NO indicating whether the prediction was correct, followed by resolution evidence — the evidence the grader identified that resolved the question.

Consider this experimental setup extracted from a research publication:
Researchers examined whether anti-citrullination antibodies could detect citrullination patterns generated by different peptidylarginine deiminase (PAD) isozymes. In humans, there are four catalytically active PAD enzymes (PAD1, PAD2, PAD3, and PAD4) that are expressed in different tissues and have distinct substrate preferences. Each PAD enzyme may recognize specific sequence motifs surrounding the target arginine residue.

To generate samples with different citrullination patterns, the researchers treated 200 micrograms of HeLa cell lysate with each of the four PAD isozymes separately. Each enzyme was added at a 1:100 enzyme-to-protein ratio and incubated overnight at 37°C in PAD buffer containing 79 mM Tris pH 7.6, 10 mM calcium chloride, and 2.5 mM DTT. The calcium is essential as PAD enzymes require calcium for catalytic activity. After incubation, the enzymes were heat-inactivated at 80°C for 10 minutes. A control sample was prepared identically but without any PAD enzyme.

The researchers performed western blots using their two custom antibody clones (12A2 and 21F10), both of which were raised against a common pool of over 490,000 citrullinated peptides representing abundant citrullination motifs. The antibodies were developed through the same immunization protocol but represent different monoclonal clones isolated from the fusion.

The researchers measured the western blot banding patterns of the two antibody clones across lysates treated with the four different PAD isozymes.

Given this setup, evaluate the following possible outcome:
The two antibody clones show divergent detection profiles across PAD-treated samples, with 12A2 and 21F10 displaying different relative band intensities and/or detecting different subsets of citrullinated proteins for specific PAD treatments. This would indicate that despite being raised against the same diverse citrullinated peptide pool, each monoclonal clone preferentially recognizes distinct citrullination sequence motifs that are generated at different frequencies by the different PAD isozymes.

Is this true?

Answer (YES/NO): YES